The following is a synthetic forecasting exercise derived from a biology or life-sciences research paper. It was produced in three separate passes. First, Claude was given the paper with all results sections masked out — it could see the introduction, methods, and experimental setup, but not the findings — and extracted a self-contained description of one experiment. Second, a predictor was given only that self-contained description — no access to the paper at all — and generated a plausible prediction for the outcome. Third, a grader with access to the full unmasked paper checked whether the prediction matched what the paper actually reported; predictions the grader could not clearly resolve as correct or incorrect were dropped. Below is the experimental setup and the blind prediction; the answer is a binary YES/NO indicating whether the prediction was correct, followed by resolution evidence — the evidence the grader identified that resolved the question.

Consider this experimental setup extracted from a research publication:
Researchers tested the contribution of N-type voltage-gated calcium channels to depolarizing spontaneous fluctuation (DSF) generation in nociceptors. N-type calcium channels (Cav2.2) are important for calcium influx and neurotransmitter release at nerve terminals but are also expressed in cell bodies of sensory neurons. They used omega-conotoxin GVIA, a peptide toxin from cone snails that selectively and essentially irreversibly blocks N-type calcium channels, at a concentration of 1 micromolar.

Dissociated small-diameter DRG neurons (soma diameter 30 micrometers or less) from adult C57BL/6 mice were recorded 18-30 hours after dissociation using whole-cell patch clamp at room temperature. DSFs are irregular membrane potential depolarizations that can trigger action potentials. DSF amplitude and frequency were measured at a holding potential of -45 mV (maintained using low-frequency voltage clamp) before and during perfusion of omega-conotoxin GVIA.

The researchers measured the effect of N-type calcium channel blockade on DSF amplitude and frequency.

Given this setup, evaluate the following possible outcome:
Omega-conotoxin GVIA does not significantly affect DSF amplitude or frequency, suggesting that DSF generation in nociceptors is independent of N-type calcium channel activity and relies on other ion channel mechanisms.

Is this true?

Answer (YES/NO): NO